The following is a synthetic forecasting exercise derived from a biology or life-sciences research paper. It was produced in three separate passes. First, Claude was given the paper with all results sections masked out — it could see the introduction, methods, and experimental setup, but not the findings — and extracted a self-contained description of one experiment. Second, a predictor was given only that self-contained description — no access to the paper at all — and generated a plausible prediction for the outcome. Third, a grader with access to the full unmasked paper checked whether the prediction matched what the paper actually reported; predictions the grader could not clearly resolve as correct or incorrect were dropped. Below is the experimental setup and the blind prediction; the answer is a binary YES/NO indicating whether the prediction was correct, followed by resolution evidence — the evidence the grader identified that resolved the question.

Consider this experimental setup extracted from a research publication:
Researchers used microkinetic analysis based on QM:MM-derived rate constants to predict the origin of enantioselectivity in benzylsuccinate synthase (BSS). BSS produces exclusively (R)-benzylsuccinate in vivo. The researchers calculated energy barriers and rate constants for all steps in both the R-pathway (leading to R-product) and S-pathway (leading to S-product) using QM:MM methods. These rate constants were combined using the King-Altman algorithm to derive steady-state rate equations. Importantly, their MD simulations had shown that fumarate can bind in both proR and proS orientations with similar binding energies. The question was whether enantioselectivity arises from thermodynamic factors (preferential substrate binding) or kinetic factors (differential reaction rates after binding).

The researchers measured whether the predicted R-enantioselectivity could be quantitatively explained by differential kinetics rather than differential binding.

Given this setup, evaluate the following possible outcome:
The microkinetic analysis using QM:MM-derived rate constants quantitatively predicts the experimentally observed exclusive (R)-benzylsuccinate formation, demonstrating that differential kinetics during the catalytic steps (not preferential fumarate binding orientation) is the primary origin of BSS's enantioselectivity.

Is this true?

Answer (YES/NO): YES